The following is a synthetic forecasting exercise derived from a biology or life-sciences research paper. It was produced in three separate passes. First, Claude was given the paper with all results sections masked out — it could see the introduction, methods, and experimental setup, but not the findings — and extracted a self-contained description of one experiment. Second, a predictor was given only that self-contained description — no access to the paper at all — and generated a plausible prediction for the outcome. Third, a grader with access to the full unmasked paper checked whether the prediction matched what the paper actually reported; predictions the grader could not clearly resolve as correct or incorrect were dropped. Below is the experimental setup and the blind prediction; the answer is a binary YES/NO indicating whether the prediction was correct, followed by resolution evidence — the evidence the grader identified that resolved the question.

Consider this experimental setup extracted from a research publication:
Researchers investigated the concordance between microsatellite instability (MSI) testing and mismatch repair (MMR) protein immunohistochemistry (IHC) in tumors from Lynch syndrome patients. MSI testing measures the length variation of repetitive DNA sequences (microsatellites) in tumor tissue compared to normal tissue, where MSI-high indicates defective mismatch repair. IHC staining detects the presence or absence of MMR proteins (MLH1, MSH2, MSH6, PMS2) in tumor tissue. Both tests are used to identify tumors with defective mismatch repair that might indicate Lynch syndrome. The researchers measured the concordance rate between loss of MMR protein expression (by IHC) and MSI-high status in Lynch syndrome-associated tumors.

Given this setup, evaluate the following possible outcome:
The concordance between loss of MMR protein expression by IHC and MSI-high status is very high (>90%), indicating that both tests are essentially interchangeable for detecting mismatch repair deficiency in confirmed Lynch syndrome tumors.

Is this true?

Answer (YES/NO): YES